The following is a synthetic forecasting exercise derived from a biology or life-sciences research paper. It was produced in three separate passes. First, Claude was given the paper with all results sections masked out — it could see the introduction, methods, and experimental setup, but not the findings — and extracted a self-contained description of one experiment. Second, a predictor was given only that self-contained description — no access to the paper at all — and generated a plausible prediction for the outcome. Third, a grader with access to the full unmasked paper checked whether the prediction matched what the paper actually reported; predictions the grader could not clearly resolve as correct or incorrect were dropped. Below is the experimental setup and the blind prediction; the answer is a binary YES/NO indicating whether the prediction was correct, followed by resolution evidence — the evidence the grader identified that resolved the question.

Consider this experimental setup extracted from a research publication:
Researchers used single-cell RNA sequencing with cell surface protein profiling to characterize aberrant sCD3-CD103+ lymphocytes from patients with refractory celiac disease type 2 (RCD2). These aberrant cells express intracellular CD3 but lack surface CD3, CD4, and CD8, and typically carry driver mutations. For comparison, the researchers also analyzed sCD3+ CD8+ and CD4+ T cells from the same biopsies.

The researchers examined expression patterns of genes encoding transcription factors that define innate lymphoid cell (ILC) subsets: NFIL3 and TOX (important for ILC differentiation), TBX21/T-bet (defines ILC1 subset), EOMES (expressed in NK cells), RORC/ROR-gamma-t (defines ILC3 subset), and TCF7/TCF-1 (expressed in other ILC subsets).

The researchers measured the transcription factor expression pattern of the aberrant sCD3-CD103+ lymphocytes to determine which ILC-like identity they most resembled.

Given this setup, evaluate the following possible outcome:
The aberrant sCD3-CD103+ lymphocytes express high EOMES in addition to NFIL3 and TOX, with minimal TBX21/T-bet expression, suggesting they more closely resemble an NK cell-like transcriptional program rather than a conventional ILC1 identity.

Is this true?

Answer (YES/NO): NO